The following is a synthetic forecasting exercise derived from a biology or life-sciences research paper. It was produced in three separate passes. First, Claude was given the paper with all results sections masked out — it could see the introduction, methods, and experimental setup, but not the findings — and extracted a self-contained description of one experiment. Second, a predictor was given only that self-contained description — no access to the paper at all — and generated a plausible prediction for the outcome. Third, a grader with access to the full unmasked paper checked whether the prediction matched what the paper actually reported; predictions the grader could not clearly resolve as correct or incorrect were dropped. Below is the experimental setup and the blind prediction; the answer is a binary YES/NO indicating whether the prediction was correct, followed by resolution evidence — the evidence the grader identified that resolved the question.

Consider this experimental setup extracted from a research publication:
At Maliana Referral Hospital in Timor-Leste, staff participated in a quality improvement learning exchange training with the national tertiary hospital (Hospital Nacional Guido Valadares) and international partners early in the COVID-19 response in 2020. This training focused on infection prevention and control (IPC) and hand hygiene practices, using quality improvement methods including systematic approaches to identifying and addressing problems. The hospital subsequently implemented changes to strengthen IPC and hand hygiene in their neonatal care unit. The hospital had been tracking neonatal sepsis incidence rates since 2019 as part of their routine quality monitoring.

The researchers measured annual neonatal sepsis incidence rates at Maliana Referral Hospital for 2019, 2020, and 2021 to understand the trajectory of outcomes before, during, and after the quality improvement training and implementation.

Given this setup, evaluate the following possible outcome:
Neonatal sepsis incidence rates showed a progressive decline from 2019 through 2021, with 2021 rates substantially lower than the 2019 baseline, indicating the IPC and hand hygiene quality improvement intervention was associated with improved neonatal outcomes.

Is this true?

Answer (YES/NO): NO